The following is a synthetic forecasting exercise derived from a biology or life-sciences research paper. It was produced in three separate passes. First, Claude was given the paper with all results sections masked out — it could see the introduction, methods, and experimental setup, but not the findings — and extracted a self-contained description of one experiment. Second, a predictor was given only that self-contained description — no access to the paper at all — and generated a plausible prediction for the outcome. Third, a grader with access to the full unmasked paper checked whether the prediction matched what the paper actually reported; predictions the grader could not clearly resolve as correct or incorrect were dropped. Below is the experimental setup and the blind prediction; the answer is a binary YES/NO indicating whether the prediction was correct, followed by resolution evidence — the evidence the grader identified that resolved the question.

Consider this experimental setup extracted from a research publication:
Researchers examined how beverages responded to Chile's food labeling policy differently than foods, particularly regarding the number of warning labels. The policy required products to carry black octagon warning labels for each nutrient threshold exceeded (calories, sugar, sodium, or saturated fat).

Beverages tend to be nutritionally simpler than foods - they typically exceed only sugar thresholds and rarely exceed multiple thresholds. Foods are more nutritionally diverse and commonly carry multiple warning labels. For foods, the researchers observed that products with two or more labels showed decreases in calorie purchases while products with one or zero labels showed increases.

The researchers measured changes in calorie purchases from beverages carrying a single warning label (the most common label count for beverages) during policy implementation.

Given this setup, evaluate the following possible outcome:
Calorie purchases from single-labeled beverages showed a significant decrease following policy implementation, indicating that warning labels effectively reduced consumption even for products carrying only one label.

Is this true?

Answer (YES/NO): YES